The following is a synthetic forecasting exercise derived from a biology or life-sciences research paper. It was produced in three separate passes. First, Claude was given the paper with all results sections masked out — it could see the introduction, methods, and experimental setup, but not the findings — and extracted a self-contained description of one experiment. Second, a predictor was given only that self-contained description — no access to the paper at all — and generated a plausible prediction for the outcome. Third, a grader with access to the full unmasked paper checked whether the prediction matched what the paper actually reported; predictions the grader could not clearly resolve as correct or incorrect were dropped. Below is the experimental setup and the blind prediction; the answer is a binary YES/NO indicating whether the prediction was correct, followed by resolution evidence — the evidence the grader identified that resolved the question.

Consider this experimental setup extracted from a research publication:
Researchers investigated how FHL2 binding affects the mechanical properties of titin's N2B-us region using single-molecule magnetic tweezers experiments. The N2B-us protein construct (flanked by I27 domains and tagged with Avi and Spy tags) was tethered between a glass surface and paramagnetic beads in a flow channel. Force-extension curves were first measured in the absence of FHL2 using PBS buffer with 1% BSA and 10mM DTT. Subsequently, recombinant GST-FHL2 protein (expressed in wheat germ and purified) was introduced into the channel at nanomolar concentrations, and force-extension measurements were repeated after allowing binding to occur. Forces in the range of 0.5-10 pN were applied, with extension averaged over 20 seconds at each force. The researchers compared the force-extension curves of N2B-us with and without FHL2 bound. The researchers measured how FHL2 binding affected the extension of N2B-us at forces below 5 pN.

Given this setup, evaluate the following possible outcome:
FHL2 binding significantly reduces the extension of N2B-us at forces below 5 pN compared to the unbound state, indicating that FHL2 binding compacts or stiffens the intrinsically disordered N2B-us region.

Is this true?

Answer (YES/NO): NO